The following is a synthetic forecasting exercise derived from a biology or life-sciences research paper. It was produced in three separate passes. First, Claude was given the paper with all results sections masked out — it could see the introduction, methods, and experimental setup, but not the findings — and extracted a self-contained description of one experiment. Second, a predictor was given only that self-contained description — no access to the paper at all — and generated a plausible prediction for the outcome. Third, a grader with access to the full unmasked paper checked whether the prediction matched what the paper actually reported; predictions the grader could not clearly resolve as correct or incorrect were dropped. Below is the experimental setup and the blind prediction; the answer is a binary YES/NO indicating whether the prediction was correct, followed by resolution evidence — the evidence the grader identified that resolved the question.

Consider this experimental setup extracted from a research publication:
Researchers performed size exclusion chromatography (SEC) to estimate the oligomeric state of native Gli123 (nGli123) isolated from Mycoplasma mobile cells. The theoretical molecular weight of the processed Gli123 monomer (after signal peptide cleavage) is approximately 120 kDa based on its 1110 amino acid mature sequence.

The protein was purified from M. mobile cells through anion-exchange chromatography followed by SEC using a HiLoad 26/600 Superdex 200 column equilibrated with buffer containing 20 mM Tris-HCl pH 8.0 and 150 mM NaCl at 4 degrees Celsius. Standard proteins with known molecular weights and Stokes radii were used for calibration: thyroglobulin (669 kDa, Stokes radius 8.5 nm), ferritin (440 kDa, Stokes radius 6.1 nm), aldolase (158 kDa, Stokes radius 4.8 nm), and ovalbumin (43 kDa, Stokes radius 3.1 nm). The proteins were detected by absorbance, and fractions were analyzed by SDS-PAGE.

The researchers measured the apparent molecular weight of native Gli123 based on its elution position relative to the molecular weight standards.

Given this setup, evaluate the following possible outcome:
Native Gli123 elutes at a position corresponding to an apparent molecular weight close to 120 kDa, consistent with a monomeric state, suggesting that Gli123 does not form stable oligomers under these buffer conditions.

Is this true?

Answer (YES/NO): NO